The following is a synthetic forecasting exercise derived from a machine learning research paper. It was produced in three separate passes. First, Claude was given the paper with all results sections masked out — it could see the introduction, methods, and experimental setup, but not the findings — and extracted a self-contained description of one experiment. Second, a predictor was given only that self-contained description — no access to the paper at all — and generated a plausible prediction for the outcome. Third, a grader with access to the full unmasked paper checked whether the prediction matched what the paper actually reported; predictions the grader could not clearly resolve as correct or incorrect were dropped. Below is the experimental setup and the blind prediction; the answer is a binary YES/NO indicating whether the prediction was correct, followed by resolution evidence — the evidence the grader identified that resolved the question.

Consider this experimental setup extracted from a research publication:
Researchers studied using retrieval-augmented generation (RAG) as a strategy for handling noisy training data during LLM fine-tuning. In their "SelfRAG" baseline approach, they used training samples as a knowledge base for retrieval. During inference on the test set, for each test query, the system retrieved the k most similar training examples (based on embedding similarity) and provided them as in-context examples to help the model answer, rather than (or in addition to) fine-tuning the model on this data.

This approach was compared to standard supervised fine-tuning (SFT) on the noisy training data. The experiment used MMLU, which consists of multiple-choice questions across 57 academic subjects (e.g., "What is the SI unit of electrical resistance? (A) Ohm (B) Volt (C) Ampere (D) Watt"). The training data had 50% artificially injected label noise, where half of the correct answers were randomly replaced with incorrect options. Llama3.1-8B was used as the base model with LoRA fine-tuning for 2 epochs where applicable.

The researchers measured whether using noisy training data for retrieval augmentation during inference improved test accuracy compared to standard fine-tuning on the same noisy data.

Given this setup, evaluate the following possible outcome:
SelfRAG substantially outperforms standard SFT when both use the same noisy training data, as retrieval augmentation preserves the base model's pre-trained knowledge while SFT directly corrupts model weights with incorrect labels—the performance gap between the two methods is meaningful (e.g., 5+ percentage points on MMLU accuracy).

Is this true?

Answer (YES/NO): NO